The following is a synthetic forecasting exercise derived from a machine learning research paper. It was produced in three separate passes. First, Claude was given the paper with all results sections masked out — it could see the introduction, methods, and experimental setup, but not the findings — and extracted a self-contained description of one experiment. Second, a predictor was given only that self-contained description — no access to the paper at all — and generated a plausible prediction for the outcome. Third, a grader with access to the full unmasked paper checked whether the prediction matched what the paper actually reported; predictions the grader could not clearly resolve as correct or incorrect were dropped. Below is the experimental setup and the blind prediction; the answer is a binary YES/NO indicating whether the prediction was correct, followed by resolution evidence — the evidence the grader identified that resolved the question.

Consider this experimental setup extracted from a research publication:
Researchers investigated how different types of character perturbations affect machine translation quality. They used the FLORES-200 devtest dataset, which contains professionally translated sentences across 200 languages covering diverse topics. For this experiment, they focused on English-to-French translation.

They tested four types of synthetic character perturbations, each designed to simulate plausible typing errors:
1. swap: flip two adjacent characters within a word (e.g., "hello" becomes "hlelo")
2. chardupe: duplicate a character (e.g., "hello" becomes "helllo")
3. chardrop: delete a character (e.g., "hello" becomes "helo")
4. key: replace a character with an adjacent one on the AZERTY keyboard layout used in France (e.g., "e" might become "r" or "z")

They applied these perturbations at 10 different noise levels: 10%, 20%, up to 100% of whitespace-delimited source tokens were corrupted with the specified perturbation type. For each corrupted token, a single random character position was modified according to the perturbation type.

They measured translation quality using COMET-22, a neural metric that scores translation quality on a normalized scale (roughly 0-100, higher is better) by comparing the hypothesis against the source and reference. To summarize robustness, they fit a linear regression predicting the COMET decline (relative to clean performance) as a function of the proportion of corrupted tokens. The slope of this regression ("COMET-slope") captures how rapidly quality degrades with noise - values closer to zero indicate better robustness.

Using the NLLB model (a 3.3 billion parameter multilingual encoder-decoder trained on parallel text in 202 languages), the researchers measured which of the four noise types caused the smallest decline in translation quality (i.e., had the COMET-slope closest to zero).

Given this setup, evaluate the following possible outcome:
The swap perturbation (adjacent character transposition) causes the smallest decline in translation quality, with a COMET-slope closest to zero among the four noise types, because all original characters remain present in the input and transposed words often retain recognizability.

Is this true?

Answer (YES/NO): NO